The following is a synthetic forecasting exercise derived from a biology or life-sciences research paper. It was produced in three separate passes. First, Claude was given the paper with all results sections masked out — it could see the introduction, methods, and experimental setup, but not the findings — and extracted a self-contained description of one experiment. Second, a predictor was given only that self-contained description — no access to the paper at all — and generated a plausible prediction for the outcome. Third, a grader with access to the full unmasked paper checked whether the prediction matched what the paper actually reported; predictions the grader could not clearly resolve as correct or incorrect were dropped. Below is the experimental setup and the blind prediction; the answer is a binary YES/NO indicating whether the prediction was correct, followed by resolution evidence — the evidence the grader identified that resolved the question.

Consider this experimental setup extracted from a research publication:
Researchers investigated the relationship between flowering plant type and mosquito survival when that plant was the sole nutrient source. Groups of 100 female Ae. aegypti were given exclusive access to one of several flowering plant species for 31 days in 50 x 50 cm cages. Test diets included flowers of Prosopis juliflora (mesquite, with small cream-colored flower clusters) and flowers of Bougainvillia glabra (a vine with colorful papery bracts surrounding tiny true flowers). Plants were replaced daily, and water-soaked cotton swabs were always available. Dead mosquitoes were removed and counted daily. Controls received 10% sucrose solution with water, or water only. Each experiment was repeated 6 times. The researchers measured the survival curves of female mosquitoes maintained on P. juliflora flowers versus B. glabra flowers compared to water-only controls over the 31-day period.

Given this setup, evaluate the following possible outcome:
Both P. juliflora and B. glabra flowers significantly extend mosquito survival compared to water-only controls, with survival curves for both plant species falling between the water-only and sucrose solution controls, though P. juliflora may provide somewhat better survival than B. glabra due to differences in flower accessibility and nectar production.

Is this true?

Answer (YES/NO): NO